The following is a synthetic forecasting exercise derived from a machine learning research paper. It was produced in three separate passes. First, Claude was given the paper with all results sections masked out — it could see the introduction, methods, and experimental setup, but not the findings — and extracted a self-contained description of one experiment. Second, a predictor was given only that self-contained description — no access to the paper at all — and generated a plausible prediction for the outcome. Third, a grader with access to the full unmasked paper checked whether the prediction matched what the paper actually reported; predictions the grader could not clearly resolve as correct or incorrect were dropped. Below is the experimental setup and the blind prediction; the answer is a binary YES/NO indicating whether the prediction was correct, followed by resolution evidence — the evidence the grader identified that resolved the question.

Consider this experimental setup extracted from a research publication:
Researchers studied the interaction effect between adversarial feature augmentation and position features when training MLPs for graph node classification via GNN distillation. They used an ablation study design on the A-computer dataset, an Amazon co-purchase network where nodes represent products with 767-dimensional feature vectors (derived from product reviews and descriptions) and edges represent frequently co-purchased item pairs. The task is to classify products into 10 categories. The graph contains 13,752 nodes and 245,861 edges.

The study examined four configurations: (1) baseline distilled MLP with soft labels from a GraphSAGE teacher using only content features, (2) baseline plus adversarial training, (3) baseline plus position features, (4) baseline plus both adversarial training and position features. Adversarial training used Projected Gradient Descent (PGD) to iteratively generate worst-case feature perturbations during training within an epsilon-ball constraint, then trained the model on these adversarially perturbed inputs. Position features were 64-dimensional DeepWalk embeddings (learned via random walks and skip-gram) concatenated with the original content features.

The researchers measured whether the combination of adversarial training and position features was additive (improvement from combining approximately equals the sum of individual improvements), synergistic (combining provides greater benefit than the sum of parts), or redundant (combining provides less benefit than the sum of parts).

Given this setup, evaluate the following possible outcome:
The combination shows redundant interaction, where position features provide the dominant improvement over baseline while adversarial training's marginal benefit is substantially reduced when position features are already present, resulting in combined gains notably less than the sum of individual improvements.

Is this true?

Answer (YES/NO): NO